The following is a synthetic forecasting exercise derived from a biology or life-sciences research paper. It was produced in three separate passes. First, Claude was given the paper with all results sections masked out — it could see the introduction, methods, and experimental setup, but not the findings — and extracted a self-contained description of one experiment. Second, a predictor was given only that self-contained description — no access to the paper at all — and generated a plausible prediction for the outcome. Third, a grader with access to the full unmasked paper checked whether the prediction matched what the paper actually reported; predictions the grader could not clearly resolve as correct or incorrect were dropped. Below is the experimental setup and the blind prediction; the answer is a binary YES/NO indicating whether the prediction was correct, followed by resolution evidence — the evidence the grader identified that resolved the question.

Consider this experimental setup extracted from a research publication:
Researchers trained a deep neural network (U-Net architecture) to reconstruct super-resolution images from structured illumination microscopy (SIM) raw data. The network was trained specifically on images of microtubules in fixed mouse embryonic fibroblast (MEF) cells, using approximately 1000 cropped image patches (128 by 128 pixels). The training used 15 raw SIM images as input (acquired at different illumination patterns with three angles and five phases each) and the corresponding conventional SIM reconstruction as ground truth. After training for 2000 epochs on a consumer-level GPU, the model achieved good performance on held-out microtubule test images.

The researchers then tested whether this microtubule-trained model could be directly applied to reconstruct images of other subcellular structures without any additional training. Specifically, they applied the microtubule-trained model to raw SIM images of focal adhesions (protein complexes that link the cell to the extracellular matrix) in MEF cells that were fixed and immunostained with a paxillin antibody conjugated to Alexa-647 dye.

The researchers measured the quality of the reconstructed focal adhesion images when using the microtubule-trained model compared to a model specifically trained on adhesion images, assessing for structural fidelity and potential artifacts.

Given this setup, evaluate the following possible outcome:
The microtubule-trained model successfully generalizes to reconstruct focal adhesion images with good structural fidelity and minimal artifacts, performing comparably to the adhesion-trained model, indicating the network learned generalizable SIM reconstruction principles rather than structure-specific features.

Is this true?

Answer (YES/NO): NO